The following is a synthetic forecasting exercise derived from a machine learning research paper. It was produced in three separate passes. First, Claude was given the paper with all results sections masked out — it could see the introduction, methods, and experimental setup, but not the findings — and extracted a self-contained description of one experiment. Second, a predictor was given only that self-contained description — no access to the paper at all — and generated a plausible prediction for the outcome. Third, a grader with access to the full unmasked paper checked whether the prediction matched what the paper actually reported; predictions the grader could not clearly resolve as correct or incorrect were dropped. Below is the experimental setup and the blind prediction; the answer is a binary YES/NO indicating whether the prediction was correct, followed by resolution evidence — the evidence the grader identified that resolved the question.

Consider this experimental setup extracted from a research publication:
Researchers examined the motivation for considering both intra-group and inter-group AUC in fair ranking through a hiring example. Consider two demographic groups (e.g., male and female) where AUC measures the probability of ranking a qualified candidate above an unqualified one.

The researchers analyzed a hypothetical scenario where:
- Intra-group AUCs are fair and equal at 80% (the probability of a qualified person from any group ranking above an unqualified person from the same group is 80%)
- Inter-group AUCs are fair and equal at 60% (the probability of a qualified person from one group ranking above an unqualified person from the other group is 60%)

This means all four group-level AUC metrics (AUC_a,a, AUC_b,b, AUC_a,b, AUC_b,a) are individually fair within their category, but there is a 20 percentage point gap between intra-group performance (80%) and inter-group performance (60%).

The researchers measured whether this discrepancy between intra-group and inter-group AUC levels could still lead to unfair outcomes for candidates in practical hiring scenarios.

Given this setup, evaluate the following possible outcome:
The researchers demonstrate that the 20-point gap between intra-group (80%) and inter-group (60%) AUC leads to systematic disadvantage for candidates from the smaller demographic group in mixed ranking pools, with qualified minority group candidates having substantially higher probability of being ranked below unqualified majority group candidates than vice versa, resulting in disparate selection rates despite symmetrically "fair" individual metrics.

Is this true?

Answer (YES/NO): NO